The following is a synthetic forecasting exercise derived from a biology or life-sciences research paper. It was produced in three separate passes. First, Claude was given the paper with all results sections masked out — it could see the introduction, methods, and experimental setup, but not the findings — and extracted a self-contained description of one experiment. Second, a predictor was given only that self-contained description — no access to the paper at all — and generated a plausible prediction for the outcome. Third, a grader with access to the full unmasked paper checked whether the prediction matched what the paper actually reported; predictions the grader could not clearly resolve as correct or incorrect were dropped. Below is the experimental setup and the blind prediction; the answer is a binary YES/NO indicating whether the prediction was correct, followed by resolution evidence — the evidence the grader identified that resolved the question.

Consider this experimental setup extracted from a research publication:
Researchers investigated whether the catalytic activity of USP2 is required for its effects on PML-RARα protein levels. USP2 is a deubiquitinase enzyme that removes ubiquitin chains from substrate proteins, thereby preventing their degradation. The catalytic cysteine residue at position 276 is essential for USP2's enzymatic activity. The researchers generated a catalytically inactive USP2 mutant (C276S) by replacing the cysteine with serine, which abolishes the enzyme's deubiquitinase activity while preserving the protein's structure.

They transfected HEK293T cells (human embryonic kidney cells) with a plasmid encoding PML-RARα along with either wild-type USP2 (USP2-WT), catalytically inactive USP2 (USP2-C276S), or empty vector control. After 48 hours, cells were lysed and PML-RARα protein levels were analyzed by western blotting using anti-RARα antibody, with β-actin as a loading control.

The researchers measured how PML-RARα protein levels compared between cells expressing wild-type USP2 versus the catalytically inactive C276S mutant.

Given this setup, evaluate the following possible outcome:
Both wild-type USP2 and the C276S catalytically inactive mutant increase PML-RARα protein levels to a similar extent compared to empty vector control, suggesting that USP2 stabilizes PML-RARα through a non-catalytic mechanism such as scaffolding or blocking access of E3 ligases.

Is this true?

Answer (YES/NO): NO